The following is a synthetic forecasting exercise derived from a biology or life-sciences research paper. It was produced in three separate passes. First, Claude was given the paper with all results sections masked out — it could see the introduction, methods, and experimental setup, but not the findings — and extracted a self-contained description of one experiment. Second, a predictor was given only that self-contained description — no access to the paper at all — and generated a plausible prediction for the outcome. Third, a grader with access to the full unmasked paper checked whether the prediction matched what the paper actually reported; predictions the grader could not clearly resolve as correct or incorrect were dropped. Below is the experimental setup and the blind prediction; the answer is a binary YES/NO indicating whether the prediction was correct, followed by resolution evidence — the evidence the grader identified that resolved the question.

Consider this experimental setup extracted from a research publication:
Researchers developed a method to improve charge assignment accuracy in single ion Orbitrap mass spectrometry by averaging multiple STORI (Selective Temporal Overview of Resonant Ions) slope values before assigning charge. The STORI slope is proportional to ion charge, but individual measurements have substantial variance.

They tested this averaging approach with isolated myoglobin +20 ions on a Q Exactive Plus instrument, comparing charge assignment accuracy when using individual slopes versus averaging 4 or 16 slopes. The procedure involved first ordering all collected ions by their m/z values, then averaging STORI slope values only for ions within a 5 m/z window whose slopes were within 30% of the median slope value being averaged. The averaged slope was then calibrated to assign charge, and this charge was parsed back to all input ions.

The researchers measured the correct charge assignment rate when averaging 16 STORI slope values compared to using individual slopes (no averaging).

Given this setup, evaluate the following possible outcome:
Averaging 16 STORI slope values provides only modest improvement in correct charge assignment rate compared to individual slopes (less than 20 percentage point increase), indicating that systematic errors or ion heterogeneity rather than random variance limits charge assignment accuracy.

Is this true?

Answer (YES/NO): NO